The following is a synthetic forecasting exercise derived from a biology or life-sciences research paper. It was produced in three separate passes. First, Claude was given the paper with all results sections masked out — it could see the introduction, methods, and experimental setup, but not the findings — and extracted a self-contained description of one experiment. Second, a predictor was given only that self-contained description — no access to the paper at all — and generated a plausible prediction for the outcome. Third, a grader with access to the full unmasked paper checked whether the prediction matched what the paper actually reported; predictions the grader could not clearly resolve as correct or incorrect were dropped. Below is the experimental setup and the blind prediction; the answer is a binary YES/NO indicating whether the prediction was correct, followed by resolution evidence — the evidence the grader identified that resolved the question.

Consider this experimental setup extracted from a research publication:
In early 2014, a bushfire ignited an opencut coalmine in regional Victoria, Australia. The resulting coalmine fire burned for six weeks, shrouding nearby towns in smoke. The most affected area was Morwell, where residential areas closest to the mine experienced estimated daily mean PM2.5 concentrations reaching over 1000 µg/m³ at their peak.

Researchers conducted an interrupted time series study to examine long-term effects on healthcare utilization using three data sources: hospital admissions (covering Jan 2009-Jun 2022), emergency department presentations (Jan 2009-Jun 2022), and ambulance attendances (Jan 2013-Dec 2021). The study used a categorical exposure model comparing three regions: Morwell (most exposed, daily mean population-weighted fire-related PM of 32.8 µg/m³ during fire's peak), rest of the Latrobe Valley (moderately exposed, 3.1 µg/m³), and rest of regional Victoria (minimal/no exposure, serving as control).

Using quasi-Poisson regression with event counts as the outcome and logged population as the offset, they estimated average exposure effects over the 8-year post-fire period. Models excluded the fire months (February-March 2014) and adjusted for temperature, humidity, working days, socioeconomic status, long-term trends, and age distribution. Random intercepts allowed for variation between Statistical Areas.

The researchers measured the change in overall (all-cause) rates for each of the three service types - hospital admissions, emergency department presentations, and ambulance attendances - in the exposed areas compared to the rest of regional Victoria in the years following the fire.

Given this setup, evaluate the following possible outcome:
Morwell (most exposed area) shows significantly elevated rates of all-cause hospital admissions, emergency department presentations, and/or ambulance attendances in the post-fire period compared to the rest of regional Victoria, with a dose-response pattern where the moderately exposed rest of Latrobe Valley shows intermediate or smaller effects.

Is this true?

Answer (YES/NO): NO